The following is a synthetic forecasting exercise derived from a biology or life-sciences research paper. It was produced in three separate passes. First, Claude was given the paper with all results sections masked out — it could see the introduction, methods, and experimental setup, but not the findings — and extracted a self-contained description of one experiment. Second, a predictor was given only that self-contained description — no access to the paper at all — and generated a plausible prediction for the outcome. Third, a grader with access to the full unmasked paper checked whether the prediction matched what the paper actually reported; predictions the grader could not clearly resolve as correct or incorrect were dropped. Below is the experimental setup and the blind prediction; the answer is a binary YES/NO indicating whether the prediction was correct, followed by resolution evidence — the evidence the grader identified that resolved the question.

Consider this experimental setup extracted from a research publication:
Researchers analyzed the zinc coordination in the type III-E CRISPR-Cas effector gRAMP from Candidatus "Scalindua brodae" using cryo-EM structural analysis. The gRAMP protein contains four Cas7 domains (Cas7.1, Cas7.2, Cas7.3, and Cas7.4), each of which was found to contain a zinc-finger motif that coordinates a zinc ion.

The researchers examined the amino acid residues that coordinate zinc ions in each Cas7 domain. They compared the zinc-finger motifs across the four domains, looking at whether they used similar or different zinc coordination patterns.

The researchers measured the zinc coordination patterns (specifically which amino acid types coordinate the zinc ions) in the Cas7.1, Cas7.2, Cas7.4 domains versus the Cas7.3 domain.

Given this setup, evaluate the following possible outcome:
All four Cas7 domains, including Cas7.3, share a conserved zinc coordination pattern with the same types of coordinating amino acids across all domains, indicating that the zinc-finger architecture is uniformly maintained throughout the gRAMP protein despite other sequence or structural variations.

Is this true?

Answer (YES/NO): NO